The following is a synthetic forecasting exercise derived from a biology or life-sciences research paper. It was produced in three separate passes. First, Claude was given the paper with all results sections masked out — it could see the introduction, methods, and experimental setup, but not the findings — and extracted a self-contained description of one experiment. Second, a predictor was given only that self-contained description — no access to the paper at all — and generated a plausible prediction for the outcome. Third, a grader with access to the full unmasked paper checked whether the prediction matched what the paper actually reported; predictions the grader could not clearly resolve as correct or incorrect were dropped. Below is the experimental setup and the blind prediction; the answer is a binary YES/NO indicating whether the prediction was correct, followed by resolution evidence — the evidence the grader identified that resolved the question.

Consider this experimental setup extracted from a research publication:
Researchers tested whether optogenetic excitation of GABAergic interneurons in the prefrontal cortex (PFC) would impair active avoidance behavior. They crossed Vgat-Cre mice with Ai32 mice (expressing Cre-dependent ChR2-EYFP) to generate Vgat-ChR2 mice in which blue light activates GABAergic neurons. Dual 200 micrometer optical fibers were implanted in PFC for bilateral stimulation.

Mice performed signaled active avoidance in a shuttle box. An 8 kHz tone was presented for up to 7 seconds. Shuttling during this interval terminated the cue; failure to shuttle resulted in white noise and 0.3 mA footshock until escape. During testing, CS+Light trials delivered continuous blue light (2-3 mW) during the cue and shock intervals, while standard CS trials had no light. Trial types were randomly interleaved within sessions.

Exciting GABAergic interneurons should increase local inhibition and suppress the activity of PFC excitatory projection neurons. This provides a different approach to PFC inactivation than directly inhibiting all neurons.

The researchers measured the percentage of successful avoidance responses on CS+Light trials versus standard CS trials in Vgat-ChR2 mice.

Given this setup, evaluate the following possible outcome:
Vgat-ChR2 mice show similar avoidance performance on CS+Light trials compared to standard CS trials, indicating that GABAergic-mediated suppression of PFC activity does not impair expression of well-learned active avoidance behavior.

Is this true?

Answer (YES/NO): YES